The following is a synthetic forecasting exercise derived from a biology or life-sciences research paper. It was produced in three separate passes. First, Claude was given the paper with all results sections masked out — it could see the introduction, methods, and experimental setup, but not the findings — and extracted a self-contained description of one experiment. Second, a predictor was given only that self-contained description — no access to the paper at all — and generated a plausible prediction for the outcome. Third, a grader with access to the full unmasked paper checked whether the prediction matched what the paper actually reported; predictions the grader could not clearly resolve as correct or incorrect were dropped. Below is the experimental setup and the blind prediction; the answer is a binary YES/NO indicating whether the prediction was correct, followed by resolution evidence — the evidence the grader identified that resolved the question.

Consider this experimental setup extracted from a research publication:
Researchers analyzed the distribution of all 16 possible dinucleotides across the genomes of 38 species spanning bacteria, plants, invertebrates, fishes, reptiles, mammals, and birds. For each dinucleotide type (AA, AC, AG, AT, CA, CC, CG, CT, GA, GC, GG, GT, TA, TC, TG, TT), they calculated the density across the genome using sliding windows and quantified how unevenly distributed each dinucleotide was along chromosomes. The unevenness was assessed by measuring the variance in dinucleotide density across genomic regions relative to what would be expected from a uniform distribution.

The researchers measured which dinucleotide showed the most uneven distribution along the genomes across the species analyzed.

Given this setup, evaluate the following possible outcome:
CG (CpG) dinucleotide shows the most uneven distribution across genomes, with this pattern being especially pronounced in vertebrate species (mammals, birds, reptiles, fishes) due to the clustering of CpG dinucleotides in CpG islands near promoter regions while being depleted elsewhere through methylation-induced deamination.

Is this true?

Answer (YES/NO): YES